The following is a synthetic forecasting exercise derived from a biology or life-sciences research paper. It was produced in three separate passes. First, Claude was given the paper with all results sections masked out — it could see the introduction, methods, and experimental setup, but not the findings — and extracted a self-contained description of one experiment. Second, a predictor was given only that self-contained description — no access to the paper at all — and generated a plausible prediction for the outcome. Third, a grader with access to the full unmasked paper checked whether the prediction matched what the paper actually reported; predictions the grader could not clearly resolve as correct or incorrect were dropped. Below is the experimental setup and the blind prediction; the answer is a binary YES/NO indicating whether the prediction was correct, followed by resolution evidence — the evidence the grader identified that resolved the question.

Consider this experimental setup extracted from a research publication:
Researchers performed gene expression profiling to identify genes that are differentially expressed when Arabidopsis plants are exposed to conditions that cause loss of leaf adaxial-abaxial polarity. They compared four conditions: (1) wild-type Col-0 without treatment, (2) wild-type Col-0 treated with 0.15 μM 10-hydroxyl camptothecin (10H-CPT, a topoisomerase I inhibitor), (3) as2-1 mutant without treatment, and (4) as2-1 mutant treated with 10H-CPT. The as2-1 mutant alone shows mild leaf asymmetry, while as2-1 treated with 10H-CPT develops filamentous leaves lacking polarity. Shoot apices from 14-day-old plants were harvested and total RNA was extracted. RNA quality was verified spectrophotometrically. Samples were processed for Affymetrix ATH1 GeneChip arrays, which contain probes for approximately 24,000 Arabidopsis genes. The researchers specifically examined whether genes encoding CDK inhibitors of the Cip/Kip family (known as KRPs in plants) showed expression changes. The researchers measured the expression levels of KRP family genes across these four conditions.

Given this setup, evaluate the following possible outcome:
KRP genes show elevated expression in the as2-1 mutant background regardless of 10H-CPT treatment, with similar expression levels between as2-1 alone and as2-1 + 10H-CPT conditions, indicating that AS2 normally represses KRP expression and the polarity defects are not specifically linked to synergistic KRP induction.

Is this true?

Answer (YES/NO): NO